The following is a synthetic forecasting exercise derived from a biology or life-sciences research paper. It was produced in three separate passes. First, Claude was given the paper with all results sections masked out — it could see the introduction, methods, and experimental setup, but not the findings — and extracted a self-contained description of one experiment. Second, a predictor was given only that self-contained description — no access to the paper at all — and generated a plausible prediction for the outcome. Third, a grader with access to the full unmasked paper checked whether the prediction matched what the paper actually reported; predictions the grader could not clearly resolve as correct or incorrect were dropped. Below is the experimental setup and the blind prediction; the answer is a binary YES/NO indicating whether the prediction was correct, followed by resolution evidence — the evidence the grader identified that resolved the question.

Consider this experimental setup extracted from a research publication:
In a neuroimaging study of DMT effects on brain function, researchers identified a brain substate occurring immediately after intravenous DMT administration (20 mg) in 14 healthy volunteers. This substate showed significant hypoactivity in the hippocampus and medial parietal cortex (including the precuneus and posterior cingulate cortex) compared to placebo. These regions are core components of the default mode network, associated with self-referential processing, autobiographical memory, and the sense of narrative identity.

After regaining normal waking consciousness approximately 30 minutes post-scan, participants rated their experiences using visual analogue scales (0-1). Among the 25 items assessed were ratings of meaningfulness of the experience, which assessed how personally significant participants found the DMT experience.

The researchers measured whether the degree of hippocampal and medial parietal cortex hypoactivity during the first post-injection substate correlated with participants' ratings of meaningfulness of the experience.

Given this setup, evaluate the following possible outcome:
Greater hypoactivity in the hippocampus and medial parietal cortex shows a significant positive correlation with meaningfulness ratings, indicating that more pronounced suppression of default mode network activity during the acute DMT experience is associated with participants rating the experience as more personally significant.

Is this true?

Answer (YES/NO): NO